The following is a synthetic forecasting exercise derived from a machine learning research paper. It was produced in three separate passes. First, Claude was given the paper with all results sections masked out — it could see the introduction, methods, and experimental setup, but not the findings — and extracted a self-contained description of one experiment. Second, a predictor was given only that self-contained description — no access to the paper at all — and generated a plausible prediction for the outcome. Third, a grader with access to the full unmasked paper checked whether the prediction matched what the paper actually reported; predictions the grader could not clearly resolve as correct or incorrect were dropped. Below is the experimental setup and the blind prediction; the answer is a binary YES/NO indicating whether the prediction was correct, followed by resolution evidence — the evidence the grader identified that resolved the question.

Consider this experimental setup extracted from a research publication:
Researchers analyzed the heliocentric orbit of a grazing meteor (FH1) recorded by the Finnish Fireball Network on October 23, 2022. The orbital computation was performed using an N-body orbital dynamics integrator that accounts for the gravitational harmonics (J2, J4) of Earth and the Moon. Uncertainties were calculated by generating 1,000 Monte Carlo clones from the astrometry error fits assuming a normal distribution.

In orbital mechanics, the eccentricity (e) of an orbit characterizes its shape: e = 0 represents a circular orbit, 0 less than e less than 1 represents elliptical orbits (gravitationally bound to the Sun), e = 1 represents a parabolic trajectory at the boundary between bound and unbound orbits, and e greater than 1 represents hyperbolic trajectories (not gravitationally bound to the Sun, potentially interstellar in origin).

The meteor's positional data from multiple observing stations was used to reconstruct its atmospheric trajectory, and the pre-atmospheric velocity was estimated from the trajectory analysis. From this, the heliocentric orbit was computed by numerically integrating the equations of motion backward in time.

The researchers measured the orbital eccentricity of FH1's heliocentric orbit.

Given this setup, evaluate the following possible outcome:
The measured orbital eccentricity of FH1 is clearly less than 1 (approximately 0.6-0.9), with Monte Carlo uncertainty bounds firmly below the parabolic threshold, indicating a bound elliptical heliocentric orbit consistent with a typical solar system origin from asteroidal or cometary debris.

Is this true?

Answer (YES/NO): NO